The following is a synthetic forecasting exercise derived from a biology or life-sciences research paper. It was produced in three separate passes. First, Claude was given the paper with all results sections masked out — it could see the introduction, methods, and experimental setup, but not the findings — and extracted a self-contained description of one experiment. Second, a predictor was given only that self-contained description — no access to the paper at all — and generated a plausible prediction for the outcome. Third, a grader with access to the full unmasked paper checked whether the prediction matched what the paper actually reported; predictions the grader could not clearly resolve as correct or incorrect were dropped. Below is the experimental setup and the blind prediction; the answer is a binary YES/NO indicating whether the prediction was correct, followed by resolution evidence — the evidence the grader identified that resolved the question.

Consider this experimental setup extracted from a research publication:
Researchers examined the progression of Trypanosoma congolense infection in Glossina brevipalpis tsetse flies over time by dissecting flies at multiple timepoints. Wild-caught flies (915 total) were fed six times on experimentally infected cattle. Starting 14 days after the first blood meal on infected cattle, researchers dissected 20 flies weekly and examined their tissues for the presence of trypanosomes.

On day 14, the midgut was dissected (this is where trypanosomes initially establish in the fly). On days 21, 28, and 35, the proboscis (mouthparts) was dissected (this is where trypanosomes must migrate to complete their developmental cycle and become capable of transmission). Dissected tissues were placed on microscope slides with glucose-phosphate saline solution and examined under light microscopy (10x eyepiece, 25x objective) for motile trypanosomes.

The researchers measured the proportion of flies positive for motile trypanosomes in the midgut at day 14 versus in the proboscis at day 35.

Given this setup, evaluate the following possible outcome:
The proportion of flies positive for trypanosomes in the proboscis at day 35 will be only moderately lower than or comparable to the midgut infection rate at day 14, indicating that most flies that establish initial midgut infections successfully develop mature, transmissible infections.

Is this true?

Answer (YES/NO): NO